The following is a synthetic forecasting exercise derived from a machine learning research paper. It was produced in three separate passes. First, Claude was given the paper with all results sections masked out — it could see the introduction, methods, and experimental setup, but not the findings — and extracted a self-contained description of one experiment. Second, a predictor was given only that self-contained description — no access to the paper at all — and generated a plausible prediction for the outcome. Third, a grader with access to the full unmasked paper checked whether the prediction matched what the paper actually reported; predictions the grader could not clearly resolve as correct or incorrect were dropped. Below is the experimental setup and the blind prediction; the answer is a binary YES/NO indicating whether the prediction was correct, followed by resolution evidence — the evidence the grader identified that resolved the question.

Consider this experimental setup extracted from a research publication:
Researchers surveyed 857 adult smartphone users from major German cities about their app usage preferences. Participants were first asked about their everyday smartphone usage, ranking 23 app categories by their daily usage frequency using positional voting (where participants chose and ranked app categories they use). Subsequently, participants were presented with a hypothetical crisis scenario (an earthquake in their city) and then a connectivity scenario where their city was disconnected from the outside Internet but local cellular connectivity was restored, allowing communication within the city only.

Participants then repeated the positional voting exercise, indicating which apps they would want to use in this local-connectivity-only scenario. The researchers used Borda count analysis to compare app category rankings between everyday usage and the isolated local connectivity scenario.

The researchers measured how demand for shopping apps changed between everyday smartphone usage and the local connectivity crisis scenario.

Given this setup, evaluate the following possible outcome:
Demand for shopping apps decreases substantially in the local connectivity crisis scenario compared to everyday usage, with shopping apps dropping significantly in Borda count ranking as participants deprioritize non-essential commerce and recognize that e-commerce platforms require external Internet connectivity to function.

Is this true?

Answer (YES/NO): YES